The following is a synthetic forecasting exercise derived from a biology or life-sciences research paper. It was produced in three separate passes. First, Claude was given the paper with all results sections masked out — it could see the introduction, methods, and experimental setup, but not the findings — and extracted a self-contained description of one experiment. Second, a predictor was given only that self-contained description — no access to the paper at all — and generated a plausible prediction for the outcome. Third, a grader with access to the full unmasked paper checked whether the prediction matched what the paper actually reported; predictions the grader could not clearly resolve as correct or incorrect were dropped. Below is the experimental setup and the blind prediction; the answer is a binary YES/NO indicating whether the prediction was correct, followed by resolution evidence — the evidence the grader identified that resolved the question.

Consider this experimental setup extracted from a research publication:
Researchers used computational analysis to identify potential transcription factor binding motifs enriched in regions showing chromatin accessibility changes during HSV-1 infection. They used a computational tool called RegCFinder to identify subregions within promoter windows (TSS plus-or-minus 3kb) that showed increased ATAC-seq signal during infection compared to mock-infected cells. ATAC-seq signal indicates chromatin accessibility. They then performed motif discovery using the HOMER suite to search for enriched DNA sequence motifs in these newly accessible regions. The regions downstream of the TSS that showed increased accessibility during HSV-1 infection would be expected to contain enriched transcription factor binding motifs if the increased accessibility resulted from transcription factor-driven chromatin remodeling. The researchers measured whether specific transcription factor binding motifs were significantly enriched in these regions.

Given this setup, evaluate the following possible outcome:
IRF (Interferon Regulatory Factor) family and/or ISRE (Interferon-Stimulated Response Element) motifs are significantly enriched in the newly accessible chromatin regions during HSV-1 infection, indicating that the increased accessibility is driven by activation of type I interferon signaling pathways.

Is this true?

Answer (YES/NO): NO